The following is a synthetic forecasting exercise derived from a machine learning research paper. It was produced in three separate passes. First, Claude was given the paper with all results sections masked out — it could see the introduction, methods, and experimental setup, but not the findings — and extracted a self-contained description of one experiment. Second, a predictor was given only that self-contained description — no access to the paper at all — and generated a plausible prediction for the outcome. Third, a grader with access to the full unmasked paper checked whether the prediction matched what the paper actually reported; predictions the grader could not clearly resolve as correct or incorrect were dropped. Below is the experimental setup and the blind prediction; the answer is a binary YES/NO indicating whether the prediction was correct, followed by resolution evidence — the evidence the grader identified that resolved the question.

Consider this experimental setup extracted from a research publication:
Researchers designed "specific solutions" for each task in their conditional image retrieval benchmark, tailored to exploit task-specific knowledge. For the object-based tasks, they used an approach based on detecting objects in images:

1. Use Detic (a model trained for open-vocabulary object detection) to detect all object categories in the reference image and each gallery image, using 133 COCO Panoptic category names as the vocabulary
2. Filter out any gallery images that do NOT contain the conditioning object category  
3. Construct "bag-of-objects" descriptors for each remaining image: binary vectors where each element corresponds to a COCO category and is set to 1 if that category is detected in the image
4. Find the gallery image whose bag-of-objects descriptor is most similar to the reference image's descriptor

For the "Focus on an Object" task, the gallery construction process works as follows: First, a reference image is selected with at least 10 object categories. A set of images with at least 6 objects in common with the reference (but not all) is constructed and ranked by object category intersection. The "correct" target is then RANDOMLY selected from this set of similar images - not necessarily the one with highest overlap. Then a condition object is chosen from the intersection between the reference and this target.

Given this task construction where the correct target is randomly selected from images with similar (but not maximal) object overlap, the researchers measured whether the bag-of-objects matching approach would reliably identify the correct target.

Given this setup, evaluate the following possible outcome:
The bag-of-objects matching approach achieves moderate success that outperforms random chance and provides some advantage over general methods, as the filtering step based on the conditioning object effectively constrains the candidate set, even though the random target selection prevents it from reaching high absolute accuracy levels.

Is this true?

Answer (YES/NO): YES